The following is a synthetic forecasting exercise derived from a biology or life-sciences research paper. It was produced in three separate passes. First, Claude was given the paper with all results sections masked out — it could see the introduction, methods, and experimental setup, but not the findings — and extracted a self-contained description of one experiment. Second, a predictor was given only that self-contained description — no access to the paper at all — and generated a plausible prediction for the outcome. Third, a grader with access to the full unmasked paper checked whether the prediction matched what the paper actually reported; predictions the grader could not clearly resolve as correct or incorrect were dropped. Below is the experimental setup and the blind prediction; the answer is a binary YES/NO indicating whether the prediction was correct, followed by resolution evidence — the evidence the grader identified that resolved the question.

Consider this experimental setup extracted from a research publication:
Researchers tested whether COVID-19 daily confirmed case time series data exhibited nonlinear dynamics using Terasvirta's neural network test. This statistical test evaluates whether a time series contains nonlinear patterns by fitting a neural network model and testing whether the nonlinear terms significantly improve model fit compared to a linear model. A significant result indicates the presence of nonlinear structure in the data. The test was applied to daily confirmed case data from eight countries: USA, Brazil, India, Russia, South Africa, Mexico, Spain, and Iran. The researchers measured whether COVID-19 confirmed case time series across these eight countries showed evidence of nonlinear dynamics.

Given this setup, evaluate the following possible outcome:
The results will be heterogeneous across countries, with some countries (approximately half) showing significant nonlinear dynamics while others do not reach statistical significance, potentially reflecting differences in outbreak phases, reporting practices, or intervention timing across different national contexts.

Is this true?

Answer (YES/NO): NO